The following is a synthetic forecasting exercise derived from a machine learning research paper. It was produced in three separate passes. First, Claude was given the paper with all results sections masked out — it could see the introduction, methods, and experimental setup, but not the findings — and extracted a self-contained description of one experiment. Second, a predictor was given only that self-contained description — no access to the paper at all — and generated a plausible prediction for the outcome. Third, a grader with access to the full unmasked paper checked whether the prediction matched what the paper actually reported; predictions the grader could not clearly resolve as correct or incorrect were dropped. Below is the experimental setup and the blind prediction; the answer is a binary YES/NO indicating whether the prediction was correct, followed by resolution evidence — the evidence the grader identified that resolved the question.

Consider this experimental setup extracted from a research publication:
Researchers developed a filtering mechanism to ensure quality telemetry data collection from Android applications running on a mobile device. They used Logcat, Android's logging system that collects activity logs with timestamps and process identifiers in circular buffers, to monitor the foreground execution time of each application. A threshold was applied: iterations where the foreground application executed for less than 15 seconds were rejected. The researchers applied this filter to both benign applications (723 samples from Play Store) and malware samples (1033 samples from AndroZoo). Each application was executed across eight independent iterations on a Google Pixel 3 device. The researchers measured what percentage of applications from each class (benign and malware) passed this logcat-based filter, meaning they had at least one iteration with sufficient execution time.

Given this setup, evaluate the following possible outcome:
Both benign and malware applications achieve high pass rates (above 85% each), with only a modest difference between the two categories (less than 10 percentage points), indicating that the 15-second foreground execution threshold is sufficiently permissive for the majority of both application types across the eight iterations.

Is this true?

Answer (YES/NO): NO